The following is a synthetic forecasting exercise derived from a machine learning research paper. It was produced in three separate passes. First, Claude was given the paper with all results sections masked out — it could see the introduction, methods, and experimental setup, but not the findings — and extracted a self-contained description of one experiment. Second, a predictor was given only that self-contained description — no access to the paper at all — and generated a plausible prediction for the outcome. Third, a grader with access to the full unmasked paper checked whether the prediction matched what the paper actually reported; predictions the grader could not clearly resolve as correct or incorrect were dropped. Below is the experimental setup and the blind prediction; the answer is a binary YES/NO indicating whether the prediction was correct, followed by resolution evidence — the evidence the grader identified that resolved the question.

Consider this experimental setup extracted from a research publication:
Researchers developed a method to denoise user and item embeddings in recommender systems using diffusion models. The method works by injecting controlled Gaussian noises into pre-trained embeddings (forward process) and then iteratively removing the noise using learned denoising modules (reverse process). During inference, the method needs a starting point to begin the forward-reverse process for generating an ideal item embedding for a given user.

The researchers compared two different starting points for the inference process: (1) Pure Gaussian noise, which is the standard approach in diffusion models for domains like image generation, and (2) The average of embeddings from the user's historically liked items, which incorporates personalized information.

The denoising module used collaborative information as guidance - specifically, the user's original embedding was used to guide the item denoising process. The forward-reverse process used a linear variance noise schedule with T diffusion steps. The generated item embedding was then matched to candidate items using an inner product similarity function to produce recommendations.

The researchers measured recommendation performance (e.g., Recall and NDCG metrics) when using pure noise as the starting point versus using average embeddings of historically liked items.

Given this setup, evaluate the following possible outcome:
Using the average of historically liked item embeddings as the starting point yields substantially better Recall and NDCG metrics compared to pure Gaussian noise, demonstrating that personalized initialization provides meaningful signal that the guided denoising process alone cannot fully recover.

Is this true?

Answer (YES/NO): YES